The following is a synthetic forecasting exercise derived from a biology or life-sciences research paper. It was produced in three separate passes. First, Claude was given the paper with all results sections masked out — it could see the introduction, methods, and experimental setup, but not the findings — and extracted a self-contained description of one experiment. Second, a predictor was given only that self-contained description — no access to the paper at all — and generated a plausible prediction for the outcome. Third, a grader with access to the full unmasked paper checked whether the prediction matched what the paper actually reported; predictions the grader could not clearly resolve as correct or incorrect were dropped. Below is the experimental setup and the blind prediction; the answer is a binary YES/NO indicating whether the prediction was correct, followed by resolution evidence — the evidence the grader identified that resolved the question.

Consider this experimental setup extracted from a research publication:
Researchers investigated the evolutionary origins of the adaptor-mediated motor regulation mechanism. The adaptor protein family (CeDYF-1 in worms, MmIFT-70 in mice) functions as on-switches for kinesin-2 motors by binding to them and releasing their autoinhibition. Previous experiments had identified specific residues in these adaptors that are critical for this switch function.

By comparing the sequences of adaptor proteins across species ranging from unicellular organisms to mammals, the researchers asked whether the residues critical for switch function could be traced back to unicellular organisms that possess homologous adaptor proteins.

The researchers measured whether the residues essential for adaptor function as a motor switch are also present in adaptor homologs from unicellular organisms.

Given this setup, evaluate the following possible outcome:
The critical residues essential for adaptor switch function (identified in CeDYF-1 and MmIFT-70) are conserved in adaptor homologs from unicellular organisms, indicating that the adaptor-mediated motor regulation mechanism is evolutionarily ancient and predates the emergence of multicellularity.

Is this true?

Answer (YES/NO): YES